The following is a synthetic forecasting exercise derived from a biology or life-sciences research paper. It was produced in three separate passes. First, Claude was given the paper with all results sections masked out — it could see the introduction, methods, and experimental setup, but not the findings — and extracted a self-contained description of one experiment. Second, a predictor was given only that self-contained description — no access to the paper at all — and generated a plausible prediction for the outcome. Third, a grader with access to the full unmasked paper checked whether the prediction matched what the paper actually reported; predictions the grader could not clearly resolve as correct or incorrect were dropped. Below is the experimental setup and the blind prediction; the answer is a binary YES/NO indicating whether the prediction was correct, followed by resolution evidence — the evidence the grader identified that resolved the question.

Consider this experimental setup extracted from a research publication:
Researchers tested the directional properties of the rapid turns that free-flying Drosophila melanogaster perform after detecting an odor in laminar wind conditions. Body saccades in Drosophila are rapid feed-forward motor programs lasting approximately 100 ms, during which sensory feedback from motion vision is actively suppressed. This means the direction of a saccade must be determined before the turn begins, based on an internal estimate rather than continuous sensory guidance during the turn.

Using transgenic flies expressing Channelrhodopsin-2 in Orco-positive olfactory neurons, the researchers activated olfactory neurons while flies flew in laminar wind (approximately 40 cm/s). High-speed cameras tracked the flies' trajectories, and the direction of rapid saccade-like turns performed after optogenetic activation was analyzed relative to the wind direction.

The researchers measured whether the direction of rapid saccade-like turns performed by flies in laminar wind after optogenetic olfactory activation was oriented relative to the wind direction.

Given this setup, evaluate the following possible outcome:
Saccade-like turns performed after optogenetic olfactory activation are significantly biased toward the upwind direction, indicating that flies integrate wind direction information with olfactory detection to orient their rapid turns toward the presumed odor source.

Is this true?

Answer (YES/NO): YES